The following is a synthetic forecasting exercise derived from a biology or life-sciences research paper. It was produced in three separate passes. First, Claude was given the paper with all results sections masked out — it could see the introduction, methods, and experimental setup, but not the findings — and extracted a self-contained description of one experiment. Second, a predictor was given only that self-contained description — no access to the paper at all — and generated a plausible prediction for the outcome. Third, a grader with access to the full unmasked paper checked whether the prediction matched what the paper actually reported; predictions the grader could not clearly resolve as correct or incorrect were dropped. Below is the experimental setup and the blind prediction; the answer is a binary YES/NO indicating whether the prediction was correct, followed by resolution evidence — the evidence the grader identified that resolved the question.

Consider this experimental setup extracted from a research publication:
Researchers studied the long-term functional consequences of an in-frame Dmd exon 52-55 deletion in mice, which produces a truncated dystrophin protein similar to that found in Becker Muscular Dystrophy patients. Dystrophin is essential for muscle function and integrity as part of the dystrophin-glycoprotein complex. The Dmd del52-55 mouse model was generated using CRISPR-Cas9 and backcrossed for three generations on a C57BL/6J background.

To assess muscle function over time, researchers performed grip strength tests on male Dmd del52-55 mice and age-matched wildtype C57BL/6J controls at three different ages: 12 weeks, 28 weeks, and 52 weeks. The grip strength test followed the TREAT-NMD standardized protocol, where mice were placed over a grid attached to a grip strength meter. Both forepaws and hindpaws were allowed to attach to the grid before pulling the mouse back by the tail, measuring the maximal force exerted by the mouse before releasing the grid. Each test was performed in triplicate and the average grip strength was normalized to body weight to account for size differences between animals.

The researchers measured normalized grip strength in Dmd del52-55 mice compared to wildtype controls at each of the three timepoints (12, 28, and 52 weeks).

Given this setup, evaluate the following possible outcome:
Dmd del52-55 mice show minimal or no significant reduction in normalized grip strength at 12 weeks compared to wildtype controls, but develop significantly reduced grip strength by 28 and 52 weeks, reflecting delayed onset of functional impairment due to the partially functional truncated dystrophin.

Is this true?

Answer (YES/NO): NO